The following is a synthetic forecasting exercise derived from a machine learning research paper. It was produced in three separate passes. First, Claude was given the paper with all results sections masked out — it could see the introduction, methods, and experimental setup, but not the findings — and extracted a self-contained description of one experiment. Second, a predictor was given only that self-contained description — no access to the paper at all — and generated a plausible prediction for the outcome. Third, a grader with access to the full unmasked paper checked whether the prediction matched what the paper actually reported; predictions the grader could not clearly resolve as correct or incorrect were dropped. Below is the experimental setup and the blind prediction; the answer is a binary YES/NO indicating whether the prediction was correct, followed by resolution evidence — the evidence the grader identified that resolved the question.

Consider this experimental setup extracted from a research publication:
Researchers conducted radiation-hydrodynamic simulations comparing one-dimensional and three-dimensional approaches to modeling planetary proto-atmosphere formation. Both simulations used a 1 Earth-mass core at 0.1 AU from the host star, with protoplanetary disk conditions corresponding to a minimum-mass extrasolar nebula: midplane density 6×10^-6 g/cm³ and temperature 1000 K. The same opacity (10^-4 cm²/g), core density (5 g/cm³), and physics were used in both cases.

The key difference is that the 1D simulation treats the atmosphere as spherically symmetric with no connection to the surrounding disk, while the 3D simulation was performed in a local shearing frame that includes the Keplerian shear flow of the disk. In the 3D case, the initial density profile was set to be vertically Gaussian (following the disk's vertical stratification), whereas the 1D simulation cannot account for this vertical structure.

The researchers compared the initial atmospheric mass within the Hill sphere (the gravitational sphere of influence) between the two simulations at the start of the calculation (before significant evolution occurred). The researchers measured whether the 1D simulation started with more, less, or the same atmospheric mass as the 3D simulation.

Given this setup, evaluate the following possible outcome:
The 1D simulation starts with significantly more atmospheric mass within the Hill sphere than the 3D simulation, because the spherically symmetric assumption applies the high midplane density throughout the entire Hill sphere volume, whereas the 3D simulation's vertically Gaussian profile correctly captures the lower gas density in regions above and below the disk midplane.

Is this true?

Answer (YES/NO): NO